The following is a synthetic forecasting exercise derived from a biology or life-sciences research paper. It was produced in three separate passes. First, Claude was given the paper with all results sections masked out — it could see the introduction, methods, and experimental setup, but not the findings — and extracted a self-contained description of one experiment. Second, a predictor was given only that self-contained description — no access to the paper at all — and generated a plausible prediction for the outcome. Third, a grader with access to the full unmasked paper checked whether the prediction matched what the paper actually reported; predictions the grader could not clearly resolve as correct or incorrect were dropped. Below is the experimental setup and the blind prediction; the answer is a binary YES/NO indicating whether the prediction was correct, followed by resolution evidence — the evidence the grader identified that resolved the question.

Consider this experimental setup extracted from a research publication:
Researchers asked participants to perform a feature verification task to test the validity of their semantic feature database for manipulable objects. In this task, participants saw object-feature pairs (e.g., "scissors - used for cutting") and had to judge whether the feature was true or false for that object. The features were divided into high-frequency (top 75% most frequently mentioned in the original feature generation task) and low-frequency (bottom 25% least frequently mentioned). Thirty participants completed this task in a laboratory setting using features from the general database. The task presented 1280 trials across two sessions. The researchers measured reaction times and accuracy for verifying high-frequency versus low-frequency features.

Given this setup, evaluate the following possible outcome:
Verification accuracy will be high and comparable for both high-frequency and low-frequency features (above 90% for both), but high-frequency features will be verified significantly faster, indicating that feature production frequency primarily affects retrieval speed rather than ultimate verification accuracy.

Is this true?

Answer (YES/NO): NO